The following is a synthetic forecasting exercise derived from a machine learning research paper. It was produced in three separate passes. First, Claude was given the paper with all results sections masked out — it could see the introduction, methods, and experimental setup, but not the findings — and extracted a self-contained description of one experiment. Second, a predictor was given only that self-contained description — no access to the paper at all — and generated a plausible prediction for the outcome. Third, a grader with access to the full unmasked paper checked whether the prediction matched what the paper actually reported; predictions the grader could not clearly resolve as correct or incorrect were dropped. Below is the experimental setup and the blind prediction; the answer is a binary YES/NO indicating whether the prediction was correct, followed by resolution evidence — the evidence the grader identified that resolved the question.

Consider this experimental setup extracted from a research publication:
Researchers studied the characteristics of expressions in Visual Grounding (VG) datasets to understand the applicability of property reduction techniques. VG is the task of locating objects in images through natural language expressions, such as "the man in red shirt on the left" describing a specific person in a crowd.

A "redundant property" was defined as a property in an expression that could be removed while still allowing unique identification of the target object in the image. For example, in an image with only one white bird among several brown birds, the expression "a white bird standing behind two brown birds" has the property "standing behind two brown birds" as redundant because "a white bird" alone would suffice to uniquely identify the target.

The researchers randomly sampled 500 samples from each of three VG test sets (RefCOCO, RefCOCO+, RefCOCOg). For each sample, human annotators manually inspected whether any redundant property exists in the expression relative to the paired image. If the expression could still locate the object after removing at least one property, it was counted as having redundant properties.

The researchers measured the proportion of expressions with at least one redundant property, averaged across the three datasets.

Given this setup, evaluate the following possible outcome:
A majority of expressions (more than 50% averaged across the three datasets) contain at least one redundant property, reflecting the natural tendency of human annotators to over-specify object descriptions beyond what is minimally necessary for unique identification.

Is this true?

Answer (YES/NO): NO